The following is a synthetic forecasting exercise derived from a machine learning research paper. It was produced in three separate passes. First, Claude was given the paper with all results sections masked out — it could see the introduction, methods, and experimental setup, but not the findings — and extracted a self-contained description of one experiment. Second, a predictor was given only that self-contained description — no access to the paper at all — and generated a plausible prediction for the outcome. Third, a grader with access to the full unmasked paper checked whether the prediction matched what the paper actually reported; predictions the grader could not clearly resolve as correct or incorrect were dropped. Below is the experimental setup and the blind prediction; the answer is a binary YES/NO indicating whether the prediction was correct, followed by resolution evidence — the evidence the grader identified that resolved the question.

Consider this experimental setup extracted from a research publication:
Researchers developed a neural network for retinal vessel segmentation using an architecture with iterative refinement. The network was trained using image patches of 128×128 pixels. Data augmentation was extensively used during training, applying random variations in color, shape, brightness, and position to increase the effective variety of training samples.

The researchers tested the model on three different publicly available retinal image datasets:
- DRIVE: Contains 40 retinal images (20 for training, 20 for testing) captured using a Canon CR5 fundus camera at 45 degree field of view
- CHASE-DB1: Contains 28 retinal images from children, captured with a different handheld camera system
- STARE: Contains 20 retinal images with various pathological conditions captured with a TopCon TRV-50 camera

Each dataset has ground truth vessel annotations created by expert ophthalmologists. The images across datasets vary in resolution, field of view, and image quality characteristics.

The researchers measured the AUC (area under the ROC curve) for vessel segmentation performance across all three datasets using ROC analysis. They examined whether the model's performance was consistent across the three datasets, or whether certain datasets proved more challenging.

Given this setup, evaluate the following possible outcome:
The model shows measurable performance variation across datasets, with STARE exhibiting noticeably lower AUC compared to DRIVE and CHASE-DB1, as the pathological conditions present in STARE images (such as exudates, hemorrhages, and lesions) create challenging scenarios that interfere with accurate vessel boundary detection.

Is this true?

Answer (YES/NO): NO